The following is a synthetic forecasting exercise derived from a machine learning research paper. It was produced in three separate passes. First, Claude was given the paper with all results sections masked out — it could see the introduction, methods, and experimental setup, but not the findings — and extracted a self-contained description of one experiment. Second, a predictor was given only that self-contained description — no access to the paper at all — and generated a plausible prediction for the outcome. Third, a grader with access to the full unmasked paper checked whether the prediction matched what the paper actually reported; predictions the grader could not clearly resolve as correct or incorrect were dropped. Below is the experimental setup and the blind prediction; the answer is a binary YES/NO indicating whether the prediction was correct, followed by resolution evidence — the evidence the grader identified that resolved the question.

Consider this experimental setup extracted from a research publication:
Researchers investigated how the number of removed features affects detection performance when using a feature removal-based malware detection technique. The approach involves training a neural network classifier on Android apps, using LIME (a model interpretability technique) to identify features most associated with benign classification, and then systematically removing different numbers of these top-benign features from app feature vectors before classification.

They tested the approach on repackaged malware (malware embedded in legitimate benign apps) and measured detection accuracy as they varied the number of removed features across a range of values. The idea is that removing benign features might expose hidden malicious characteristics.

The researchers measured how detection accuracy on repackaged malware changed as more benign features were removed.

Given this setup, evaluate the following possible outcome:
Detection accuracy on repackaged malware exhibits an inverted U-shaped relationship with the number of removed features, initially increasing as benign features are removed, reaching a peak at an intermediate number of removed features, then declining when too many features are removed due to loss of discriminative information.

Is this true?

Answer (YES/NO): NO